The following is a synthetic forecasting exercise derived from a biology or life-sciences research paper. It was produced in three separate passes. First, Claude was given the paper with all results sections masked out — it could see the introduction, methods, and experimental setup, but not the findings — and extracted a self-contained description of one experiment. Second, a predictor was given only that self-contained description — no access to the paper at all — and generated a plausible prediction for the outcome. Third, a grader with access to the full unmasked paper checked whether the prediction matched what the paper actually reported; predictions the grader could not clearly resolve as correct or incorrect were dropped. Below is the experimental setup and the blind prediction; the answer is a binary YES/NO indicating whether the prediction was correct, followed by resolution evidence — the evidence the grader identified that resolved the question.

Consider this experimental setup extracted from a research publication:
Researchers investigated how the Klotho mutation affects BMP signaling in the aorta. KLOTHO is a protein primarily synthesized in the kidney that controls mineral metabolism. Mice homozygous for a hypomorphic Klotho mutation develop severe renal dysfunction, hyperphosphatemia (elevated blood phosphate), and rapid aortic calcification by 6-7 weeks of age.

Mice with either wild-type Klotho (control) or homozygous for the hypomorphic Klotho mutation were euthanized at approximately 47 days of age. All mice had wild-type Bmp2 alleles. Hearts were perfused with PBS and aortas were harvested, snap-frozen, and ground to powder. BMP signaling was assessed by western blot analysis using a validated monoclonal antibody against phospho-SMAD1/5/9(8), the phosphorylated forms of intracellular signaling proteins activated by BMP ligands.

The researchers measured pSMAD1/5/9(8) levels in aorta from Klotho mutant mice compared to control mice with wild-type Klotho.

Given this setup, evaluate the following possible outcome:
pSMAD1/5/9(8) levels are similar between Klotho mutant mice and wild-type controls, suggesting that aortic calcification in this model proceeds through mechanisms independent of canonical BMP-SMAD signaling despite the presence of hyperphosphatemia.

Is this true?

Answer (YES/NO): NO